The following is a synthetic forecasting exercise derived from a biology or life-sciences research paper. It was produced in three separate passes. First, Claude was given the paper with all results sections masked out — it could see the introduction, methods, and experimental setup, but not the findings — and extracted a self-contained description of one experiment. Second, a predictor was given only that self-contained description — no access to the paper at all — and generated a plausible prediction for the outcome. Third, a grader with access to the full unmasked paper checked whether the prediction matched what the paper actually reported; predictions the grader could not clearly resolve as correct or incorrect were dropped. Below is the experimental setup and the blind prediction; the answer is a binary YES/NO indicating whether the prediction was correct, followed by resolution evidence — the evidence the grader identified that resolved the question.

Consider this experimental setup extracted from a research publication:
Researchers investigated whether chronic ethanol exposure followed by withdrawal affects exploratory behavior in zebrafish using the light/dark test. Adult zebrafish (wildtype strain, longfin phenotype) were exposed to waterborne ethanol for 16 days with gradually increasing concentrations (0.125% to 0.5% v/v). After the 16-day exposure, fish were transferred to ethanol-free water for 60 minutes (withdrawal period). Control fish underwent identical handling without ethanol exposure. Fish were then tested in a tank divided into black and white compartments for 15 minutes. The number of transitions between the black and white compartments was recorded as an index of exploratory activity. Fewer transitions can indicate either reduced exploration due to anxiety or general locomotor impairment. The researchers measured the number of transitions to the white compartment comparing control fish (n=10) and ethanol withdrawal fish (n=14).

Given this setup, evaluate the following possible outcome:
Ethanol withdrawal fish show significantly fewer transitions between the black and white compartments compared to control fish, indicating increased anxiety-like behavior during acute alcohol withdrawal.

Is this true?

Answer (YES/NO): NO